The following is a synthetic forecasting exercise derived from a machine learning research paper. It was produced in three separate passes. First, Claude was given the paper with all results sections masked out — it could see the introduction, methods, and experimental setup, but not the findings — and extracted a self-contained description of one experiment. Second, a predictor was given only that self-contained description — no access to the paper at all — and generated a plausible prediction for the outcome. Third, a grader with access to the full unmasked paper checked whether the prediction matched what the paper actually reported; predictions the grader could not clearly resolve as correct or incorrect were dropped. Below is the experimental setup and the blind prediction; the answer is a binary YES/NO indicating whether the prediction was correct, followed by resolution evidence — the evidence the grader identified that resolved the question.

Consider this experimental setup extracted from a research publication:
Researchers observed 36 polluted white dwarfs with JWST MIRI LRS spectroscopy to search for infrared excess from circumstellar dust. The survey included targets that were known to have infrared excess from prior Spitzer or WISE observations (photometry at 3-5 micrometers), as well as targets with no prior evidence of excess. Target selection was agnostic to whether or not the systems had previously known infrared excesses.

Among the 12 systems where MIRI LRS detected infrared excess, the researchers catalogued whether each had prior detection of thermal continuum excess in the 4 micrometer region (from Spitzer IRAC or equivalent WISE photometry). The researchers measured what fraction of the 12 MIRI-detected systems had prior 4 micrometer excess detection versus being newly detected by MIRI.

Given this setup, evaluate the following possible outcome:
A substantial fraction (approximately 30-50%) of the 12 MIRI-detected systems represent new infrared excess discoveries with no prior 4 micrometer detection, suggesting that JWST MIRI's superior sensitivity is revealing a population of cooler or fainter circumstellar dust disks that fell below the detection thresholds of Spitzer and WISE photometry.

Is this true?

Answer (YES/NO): NO